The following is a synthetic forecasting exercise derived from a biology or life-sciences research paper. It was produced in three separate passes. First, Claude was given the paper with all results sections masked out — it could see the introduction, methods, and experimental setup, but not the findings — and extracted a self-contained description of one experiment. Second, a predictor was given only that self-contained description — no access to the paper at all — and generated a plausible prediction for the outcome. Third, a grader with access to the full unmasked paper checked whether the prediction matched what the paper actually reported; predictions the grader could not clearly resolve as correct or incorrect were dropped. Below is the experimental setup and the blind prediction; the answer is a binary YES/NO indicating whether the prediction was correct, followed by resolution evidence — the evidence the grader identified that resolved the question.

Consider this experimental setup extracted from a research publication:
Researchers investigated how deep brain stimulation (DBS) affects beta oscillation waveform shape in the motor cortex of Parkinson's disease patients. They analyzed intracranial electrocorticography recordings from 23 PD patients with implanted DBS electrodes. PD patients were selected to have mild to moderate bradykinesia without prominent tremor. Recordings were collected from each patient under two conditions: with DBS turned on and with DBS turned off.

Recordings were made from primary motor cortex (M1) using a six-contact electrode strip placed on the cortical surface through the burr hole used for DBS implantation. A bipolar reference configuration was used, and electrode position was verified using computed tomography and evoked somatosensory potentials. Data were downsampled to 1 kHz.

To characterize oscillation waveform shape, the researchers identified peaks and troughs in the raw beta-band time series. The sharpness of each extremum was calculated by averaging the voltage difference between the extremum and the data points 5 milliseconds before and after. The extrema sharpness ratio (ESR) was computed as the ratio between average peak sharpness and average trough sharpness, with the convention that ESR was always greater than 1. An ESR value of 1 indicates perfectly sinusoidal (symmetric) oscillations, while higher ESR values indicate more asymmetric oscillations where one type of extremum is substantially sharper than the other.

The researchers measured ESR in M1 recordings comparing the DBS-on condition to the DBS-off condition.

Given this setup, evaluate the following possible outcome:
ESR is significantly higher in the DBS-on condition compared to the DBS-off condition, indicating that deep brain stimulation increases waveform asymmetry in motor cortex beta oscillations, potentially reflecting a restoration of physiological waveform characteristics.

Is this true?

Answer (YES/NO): NO